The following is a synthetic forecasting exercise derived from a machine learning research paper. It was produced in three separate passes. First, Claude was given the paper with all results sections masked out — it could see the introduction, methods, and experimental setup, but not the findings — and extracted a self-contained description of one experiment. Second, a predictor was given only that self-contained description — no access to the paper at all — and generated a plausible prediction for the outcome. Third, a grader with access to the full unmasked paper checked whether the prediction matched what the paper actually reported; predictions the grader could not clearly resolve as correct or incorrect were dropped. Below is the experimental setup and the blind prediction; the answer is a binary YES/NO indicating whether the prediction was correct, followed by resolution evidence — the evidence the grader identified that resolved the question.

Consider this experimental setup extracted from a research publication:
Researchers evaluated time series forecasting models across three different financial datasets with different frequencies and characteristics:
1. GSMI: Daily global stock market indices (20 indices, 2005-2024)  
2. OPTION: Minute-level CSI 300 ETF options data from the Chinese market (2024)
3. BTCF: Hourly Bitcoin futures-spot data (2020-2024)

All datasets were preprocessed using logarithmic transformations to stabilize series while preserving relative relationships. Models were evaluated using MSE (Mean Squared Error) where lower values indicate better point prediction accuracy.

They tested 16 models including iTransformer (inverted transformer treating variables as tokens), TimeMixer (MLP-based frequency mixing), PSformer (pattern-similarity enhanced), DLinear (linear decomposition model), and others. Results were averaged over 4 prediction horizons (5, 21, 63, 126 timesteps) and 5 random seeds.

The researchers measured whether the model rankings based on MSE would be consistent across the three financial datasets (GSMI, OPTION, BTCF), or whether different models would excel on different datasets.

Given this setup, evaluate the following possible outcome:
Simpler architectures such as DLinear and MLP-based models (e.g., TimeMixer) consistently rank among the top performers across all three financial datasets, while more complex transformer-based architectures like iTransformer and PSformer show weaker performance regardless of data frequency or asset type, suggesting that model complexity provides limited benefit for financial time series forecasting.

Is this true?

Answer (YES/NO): NO